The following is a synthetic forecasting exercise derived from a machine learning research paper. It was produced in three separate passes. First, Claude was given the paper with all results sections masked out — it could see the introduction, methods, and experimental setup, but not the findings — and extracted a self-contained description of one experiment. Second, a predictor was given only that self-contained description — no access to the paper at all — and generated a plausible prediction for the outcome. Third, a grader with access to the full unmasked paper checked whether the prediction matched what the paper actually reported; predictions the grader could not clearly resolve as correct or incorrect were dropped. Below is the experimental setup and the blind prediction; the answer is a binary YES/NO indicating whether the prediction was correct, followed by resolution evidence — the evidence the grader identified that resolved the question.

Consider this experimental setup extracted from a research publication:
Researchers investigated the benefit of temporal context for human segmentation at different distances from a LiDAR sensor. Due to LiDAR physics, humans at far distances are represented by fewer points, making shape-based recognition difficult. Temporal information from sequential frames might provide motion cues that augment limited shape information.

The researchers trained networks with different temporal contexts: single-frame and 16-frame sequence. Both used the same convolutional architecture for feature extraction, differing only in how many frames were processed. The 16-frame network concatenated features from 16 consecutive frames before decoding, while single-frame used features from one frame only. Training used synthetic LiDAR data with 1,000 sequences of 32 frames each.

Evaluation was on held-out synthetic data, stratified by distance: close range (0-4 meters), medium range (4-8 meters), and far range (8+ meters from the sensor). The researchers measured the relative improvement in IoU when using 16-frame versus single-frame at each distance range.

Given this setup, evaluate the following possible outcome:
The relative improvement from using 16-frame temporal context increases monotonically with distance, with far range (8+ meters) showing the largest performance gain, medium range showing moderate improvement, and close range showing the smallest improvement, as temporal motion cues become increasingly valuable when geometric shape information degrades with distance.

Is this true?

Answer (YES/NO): YES